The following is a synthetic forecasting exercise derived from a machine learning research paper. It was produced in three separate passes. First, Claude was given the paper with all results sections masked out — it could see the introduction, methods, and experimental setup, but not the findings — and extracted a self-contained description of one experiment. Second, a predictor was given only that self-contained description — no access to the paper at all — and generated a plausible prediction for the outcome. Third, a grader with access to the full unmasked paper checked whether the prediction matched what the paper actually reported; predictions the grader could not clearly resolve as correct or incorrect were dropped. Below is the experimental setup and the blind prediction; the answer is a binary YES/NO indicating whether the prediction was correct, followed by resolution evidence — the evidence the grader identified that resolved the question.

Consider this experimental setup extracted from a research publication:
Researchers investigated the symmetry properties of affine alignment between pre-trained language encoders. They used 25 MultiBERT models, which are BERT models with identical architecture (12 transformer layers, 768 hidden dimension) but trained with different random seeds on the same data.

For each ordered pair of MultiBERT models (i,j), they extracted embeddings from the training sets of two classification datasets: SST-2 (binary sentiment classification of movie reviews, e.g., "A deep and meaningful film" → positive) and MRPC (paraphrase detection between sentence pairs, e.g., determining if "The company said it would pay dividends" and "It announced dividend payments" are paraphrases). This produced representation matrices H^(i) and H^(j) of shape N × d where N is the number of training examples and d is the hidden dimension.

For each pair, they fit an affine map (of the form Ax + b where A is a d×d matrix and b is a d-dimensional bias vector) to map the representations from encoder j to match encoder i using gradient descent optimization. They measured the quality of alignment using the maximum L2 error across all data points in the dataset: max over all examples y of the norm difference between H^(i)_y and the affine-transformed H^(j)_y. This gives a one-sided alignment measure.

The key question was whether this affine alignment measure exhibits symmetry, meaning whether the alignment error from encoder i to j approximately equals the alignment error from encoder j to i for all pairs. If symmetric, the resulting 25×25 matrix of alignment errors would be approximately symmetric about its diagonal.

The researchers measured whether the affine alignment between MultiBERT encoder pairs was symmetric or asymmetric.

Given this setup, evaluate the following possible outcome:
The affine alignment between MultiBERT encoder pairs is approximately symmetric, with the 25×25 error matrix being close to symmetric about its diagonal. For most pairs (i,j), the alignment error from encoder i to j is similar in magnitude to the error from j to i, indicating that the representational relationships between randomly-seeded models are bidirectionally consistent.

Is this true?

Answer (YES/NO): NO